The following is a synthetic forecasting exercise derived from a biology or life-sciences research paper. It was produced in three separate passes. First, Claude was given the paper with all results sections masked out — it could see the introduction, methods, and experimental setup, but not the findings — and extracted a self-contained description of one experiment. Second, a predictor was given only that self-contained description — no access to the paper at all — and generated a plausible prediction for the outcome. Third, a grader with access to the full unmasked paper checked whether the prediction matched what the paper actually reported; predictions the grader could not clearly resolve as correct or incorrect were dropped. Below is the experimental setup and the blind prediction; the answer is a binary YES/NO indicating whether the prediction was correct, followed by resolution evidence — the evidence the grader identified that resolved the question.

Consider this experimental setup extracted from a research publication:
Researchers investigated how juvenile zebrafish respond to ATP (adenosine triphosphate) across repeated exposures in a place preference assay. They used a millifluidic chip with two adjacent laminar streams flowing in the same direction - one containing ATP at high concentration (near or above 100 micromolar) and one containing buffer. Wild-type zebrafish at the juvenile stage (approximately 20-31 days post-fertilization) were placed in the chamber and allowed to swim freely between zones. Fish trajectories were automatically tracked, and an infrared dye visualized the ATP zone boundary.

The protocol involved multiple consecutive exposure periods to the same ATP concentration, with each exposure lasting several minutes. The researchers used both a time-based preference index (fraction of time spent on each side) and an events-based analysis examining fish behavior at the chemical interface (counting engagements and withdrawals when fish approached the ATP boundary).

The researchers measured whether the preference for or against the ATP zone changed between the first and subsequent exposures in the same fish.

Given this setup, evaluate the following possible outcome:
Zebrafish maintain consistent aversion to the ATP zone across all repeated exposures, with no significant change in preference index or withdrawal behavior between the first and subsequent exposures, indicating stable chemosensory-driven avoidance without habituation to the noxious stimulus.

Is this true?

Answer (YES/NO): NO